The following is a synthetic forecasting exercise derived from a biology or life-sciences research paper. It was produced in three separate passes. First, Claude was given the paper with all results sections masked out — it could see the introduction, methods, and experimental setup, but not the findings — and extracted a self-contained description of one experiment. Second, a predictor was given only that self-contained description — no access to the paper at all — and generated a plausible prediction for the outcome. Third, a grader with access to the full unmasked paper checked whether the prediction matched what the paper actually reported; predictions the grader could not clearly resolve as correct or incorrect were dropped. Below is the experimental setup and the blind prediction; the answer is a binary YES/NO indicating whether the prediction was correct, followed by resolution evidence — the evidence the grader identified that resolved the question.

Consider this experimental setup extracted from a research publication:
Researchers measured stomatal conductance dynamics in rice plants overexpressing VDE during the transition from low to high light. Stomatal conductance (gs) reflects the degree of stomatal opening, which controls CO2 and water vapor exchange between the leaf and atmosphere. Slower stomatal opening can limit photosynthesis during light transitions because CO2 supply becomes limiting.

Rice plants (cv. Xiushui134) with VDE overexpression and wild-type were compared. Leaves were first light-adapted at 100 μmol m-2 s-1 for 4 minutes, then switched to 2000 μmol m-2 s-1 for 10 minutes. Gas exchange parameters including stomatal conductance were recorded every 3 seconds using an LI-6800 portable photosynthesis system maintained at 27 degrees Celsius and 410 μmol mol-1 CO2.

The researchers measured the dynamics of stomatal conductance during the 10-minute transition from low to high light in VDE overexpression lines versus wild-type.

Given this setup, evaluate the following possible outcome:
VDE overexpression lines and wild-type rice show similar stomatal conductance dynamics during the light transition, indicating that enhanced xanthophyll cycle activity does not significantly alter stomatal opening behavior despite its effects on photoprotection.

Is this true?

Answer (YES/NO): NO